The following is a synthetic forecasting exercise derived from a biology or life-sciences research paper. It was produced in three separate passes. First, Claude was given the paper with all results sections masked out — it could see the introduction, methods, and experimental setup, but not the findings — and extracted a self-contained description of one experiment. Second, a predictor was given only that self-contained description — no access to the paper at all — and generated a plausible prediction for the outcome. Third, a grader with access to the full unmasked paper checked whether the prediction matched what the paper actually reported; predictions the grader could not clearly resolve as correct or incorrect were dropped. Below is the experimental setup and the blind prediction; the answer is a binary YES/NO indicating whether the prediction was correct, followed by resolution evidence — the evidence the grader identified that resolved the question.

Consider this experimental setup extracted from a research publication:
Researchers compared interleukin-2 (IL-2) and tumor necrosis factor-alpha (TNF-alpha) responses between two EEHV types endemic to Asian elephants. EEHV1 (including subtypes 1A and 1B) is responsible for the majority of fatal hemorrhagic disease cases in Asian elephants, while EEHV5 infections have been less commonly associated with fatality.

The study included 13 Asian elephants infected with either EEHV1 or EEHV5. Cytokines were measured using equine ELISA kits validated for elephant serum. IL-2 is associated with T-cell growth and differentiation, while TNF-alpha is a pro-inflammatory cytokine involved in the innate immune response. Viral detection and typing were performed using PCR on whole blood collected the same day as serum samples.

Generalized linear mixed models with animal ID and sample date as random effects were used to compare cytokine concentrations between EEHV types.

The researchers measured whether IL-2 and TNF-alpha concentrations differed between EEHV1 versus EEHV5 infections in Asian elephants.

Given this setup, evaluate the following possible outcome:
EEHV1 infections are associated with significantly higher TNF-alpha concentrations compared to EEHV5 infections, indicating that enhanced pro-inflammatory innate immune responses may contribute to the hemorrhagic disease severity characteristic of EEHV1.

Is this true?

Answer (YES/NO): NO